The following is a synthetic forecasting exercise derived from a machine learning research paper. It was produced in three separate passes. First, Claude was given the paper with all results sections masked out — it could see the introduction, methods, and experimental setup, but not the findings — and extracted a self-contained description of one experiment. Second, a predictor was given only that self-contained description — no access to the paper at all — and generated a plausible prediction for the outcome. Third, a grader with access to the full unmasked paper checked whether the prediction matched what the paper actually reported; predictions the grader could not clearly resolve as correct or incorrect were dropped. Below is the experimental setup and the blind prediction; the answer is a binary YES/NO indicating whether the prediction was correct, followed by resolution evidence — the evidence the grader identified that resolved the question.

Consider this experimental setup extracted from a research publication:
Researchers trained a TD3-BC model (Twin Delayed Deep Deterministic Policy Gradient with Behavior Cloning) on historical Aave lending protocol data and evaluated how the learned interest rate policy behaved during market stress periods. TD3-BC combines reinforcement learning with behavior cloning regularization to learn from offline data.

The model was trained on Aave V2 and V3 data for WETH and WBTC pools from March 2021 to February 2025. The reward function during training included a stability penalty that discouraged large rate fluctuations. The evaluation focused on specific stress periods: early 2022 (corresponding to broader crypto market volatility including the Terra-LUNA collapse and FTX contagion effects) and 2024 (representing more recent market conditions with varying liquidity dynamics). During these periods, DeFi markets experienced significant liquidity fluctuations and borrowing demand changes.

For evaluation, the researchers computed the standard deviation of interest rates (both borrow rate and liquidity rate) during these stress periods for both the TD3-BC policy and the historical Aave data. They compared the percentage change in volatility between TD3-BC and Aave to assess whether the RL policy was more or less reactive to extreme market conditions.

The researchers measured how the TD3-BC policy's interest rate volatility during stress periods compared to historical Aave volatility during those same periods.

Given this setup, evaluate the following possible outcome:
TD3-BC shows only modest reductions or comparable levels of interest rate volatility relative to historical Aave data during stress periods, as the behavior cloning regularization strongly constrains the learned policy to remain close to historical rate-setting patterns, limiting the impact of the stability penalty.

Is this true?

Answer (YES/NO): NO